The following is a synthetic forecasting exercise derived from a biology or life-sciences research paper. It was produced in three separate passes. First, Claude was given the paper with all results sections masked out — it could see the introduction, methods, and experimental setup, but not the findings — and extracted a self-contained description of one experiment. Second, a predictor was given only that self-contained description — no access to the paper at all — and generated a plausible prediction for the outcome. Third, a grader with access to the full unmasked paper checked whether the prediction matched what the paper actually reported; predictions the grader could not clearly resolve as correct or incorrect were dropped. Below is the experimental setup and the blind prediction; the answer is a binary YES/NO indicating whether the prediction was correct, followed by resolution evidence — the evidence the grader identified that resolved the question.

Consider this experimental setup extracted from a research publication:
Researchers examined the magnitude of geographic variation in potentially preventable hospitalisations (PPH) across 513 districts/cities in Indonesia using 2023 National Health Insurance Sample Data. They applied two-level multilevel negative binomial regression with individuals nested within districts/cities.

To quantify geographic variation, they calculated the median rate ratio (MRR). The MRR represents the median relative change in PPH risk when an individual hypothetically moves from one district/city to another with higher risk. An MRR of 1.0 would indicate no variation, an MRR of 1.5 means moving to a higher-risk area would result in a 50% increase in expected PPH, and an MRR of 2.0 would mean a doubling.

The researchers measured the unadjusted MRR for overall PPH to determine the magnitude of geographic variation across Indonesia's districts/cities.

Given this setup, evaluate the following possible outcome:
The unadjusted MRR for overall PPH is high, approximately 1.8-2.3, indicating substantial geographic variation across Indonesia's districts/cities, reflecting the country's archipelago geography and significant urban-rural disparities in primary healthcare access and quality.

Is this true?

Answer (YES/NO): NO